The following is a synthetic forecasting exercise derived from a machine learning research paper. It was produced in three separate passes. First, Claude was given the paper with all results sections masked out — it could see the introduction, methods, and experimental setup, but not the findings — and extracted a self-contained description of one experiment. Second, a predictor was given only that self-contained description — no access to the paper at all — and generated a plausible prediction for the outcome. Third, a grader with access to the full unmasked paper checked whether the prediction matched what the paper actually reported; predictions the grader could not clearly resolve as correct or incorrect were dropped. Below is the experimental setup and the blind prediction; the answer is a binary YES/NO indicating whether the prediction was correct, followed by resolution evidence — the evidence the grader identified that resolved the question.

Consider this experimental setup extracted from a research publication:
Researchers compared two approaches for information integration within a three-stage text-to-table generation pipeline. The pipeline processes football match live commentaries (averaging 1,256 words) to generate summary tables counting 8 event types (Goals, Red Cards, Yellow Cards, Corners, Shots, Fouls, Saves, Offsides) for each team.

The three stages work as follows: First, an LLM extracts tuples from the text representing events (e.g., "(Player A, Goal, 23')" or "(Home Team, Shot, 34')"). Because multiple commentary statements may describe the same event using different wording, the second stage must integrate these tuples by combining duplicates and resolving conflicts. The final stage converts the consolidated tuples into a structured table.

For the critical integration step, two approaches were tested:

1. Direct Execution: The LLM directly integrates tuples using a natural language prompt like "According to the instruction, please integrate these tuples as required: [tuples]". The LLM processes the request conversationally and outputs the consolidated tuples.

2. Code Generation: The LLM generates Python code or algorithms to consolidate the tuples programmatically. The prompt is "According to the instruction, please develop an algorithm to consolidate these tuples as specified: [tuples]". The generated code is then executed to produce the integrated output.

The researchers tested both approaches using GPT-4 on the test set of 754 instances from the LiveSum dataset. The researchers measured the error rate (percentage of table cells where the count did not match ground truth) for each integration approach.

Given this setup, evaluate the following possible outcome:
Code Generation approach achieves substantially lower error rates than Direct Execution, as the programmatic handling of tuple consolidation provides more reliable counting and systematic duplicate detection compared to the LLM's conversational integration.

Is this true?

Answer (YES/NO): YES